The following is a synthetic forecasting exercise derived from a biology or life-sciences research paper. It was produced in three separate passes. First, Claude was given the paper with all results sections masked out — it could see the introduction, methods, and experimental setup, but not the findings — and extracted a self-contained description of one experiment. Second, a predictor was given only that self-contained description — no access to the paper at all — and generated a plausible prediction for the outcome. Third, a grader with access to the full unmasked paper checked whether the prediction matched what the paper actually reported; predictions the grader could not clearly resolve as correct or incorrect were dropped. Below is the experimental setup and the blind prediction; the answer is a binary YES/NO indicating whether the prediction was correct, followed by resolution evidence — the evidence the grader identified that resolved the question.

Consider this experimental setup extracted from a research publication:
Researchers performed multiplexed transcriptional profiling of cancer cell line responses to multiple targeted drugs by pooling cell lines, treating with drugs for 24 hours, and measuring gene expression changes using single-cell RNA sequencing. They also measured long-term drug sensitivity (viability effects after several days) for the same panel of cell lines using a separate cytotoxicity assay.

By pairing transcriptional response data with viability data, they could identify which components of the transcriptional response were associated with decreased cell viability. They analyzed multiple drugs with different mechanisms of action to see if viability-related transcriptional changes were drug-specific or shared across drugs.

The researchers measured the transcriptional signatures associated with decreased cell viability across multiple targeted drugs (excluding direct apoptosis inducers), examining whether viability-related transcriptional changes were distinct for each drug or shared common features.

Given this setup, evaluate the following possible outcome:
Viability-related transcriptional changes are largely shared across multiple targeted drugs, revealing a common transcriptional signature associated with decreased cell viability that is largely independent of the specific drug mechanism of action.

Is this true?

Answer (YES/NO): YES